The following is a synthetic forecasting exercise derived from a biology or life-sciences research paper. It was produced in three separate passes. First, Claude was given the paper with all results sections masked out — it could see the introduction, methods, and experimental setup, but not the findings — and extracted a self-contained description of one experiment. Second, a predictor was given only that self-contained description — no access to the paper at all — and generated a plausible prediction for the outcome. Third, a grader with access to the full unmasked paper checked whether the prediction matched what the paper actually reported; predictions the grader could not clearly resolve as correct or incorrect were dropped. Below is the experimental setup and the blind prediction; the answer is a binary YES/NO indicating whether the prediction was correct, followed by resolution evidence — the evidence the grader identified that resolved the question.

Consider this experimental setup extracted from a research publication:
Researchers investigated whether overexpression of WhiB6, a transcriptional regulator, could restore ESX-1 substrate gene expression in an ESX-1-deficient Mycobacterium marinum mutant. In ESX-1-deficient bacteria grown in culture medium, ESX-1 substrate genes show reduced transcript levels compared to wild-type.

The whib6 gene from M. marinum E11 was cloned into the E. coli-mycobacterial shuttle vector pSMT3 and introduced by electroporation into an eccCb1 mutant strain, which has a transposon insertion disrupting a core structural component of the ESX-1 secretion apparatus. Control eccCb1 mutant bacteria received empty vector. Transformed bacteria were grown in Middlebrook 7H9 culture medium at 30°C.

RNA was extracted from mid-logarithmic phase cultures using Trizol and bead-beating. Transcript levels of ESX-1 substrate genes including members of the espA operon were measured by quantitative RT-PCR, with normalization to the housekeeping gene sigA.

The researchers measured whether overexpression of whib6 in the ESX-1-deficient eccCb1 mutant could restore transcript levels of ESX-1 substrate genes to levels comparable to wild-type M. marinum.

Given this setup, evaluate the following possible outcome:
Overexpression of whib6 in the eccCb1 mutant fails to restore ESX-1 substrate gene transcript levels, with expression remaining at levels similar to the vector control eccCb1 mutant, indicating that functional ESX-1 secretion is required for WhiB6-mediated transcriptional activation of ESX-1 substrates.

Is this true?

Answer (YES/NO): NO